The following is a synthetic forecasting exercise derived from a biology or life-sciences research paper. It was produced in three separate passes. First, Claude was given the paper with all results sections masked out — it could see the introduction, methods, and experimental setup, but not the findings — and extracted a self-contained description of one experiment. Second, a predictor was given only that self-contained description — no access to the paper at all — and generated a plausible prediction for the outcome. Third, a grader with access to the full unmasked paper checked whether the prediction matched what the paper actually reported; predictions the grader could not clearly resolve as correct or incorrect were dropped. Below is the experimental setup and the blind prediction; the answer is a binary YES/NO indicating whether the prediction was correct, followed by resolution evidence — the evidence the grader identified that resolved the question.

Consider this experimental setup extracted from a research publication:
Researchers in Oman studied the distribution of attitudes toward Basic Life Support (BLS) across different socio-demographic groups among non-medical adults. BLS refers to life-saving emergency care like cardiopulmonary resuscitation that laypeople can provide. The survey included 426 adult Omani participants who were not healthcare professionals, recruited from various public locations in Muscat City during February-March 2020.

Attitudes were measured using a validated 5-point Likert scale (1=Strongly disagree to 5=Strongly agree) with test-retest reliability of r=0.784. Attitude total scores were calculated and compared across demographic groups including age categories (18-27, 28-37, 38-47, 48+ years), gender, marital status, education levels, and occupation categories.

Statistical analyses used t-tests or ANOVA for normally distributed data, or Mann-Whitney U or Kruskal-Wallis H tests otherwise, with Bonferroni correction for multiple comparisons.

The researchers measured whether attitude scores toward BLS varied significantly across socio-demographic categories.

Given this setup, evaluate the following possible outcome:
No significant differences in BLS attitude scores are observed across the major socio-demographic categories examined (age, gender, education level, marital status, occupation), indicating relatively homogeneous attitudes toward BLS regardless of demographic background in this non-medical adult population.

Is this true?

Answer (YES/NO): YES